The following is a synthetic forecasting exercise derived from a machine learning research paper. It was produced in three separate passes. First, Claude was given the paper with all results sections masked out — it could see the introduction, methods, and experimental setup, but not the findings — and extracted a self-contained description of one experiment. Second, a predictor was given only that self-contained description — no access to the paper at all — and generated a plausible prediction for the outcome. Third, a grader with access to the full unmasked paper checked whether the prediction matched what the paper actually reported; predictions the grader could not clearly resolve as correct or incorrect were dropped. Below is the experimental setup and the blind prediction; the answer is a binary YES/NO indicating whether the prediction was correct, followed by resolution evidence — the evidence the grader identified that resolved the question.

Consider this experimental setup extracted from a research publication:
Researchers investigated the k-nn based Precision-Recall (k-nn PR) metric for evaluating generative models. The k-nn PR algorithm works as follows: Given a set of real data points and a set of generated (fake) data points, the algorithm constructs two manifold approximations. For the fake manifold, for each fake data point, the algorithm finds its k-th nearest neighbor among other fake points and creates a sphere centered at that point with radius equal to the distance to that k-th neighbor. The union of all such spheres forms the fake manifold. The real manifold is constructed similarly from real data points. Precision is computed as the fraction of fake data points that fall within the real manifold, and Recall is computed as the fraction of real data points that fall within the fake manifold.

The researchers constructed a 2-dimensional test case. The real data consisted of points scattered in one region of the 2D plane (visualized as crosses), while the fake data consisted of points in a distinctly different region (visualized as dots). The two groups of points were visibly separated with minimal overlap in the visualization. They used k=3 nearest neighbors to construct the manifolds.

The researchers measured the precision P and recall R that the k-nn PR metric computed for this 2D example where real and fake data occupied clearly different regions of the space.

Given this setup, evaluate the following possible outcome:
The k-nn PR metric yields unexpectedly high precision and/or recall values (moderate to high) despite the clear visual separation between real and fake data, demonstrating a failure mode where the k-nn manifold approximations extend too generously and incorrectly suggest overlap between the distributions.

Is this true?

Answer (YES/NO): YES